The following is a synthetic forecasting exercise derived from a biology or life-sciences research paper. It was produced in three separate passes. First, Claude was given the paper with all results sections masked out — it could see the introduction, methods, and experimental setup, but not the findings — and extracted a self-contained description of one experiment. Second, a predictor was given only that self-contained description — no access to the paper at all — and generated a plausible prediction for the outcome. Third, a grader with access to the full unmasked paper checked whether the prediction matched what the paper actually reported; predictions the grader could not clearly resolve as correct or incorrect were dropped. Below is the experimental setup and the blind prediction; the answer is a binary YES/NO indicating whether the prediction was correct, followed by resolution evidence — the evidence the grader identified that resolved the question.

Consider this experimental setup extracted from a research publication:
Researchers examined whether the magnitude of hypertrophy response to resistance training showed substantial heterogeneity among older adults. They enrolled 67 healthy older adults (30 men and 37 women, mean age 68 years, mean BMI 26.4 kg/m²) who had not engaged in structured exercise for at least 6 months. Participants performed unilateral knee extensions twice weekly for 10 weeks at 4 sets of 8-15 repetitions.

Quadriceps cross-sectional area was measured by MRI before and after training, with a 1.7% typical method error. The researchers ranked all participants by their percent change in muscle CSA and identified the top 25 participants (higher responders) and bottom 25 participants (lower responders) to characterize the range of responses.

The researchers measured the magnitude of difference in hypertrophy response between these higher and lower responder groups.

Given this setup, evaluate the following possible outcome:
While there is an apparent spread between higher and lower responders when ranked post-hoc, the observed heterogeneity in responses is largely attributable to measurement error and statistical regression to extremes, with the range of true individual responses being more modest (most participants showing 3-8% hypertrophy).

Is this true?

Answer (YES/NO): NO